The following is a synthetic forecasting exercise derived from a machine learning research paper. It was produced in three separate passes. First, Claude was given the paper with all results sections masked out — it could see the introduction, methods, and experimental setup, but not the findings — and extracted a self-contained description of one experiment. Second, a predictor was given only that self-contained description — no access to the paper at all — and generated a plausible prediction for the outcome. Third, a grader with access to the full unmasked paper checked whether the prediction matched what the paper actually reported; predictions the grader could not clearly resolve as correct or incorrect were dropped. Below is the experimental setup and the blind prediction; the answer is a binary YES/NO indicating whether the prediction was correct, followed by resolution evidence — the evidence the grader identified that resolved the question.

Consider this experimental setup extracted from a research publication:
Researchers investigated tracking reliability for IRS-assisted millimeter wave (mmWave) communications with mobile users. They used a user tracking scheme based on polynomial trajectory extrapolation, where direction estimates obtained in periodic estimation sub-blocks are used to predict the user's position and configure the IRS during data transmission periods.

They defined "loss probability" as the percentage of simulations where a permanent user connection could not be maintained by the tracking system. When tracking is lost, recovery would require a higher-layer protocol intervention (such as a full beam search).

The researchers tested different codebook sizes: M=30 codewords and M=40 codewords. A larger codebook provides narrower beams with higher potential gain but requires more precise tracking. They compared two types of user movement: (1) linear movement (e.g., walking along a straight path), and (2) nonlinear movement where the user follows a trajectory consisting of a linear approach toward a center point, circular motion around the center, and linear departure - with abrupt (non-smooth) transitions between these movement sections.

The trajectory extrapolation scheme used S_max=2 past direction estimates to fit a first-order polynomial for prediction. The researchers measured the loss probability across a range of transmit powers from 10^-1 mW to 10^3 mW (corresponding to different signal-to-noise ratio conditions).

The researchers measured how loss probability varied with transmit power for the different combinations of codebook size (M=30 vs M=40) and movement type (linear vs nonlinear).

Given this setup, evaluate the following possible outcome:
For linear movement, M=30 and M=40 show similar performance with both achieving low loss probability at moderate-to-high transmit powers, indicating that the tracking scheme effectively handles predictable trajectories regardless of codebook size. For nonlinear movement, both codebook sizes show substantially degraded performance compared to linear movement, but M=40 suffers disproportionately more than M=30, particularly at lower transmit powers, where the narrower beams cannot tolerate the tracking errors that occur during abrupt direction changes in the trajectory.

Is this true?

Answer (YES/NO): NO